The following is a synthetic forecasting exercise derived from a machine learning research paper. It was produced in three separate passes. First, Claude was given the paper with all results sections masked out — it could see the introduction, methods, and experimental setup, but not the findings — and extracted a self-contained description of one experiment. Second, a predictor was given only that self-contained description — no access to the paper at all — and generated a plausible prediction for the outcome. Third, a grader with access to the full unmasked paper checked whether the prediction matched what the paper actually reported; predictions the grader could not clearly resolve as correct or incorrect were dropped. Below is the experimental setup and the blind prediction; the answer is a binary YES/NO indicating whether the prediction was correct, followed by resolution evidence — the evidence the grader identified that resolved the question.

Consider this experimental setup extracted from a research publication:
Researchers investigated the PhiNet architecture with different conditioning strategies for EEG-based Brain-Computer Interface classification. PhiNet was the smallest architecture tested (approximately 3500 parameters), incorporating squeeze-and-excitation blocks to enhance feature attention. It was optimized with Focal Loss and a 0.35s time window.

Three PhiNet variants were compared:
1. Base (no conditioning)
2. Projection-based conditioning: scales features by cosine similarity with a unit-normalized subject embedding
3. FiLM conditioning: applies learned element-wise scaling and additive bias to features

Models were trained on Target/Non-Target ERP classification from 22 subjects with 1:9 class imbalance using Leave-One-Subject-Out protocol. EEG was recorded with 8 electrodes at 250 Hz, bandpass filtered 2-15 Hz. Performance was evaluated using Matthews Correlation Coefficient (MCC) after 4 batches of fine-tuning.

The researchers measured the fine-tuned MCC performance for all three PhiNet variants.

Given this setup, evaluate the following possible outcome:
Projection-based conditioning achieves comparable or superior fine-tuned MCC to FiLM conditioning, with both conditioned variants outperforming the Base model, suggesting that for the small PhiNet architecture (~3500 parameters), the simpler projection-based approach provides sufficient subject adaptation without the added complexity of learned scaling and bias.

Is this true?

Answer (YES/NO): YES